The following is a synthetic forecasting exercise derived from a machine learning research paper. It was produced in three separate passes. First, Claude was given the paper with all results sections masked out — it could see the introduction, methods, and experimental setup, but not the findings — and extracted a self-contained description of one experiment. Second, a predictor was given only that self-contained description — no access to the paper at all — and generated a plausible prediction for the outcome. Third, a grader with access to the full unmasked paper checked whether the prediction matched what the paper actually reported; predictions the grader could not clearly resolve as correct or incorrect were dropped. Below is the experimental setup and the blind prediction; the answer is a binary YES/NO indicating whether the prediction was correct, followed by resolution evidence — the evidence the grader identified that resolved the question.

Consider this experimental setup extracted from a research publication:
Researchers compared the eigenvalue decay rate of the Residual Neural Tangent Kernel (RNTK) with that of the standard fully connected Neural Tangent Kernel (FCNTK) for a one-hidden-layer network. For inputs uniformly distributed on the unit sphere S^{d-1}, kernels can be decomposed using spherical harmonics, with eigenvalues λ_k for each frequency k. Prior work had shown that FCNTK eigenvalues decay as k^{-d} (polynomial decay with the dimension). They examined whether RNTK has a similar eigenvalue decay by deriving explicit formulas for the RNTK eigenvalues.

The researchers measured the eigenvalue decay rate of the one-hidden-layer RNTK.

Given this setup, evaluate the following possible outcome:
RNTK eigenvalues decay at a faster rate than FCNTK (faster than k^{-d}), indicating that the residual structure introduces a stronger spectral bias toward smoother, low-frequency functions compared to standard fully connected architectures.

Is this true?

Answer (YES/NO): NO